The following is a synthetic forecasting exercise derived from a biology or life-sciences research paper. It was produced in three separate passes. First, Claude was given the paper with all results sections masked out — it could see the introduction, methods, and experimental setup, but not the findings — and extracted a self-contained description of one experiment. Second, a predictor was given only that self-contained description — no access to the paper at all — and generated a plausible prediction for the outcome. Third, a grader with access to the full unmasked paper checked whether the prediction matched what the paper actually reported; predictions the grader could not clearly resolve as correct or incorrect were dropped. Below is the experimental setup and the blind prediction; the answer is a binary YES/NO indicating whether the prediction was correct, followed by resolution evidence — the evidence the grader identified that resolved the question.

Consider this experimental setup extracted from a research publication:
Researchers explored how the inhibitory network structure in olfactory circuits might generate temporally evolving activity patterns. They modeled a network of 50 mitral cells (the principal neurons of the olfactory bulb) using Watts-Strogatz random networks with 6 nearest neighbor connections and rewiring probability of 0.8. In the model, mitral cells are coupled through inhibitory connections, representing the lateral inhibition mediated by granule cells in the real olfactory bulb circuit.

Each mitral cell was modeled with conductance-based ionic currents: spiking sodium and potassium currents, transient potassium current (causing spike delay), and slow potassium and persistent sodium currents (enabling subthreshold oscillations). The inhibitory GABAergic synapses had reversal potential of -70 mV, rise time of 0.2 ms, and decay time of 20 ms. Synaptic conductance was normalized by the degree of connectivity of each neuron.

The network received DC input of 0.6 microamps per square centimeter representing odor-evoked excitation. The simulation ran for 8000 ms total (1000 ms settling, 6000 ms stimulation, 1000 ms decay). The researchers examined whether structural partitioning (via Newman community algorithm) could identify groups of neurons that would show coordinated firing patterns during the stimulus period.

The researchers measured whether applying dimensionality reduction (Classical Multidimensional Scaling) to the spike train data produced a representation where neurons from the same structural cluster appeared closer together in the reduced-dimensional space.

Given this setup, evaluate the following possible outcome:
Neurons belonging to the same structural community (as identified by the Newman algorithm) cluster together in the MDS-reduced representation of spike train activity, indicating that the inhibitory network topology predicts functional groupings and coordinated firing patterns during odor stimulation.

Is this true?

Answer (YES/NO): YES